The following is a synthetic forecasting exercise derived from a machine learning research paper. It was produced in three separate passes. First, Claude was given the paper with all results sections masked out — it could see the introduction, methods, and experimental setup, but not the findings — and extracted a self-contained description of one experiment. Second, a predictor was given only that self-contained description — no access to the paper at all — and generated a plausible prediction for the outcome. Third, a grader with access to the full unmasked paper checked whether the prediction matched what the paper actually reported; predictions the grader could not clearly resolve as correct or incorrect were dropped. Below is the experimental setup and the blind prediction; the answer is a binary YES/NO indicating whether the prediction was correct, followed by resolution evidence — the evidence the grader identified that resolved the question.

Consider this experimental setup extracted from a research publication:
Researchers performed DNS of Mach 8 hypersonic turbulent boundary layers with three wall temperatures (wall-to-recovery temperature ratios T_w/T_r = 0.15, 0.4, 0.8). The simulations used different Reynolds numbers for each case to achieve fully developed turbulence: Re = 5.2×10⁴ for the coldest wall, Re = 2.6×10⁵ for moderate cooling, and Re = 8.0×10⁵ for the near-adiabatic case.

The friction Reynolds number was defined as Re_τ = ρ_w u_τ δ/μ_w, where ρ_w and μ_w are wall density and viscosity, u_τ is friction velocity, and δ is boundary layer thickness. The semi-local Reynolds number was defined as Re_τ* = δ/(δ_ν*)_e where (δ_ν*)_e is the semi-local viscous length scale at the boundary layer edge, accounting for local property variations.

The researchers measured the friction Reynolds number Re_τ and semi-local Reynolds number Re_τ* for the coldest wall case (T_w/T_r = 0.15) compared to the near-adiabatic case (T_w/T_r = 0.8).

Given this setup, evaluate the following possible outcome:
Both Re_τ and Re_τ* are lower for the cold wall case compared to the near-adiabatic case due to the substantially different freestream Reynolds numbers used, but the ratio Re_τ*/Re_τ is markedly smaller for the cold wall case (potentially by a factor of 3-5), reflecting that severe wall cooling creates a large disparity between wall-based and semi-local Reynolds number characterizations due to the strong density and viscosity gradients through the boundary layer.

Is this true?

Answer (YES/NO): NO